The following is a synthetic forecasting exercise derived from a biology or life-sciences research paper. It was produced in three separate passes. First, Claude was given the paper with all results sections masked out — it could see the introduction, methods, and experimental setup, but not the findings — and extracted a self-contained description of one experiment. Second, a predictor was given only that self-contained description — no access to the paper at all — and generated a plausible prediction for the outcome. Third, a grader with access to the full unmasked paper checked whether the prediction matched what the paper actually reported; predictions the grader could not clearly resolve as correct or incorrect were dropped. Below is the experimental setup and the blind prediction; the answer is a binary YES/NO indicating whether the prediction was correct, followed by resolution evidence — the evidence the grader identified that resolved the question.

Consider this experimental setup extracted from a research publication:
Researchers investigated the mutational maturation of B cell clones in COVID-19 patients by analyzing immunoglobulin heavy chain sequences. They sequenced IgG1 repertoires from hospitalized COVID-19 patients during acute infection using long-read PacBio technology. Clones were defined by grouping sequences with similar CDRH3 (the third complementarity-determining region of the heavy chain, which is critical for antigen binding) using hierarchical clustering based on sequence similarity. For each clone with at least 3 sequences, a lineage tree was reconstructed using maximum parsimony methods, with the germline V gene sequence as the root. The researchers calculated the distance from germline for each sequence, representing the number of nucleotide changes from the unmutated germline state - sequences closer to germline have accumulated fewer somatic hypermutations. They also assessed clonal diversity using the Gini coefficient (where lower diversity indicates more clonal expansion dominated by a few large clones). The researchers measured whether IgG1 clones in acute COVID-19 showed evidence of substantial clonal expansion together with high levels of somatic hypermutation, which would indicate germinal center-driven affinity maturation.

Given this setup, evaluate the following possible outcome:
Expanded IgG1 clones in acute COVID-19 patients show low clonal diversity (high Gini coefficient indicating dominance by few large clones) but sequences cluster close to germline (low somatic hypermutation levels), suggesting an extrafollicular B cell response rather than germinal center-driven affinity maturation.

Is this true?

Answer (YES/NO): YES